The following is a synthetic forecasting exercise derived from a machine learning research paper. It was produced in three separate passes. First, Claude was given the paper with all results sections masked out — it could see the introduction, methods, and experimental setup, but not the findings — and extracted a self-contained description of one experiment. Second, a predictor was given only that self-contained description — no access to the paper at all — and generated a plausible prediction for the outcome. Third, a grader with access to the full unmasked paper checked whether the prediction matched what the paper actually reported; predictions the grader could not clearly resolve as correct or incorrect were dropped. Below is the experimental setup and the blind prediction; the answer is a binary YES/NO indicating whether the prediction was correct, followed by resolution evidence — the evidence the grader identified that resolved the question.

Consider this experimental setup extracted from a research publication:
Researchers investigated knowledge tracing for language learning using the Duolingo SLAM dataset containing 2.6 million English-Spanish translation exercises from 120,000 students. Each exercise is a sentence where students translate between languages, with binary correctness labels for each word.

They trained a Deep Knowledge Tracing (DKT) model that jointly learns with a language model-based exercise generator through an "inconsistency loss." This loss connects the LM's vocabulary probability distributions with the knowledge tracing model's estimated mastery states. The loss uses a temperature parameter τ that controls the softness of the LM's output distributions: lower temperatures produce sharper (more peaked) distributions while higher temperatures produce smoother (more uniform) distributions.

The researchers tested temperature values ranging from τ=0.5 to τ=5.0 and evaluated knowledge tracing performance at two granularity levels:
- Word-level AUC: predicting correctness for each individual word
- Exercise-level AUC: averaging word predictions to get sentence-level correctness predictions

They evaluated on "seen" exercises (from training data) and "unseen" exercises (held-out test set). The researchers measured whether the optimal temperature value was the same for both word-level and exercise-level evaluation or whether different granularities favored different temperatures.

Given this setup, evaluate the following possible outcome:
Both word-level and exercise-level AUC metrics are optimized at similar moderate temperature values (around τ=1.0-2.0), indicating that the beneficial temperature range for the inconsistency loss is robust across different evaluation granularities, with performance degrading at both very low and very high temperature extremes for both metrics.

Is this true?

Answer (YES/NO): YES